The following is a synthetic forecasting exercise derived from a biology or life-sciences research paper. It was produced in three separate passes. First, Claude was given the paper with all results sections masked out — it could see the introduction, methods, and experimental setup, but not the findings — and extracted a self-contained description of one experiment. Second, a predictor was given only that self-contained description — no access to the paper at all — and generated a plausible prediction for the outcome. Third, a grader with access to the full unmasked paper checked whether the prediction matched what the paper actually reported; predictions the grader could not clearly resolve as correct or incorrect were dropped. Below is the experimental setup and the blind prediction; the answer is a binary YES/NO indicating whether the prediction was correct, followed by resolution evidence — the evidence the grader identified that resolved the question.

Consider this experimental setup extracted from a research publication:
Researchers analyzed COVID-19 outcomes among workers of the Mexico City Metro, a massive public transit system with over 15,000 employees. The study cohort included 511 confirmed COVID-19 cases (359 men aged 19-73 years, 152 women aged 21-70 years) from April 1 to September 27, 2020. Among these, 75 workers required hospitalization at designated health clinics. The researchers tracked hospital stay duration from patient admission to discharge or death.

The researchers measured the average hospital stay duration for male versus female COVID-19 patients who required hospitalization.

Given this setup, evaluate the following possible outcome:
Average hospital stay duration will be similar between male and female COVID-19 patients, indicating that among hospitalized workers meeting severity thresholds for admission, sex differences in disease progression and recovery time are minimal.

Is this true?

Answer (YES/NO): NO